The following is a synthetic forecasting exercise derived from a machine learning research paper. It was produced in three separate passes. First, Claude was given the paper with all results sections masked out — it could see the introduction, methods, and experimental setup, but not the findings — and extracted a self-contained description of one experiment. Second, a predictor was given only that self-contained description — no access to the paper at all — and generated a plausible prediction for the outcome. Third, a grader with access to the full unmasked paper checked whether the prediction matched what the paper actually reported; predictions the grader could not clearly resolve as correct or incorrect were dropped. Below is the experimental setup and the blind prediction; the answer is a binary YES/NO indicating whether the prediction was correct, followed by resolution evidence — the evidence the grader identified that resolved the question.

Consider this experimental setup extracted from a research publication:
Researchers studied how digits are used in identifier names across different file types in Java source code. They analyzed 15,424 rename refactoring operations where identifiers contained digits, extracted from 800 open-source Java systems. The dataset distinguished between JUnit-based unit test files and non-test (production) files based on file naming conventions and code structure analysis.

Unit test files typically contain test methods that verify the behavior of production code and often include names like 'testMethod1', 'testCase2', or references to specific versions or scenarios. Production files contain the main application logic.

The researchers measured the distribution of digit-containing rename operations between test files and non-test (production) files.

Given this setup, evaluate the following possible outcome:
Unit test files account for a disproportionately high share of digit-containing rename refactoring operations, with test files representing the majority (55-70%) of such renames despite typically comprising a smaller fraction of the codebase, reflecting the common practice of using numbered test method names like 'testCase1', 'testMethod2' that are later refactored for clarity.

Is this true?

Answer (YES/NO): NO